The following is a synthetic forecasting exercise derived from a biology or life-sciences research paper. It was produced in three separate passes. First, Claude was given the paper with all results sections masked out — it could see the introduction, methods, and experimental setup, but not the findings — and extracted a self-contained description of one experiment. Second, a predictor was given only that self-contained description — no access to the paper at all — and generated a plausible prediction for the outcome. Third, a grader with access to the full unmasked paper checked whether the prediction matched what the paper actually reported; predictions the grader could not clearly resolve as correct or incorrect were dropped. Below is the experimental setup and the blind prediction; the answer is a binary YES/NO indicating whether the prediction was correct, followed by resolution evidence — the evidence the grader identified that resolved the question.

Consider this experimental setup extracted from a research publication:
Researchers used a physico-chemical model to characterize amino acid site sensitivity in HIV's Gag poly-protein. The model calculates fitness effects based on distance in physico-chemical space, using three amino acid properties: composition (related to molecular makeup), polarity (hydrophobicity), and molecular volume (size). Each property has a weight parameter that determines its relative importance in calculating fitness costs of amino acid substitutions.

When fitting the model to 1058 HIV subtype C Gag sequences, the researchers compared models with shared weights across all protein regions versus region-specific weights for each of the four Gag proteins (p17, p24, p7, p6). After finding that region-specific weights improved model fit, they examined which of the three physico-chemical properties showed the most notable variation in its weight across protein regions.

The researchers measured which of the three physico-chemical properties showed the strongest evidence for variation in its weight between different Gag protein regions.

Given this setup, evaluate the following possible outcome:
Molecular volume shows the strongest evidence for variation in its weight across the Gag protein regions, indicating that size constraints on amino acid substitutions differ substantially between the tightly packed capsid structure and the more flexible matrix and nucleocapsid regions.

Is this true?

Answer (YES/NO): YES